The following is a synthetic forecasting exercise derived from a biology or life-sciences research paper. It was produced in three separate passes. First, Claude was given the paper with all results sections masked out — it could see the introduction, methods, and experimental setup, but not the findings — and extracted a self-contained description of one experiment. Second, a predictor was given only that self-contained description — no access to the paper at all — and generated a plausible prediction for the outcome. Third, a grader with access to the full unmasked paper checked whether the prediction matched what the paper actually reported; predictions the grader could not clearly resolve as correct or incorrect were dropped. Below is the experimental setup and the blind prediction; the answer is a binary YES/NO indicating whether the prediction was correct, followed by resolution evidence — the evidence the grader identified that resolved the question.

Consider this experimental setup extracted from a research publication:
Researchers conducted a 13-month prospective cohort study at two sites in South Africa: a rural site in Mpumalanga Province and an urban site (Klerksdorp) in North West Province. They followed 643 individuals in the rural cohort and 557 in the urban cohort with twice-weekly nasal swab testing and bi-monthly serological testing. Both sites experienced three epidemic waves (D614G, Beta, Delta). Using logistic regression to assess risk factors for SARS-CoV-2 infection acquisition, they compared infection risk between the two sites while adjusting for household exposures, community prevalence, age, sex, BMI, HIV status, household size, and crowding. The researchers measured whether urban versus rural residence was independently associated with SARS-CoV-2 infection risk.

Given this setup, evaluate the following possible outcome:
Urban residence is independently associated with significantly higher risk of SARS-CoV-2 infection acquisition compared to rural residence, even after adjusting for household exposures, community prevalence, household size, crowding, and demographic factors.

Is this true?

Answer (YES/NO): YES